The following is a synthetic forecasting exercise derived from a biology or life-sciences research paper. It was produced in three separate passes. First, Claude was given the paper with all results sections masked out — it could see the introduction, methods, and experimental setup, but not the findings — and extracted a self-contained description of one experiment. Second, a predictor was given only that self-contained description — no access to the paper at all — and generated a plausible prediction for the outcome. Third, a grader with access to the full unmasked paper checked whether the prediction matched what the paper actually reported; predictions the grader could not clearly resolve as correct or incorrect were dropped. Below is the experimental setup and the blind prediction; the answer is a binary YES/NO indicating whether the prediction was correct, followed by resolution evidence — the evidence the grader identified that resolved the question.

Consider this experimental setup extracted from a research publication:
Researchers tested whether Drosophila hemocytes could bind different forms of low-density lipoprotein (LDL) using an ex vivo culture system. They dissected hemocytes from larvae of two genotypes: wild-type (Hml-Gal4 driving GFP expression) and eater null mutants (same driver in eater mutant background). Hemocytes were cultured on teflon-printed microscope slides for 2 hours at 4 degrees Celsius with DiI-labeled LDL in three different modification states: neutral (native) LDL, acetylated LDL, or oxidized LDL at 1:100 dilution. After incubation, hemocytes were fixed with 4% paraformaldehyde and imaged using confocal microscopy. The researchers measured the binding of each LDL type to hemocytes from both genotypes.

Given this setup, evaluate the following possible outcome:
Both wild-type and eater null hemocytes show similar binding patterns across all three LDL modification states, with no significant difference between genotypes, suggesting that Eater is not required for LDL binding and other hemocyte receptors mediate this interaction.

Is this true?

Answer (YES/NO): NO